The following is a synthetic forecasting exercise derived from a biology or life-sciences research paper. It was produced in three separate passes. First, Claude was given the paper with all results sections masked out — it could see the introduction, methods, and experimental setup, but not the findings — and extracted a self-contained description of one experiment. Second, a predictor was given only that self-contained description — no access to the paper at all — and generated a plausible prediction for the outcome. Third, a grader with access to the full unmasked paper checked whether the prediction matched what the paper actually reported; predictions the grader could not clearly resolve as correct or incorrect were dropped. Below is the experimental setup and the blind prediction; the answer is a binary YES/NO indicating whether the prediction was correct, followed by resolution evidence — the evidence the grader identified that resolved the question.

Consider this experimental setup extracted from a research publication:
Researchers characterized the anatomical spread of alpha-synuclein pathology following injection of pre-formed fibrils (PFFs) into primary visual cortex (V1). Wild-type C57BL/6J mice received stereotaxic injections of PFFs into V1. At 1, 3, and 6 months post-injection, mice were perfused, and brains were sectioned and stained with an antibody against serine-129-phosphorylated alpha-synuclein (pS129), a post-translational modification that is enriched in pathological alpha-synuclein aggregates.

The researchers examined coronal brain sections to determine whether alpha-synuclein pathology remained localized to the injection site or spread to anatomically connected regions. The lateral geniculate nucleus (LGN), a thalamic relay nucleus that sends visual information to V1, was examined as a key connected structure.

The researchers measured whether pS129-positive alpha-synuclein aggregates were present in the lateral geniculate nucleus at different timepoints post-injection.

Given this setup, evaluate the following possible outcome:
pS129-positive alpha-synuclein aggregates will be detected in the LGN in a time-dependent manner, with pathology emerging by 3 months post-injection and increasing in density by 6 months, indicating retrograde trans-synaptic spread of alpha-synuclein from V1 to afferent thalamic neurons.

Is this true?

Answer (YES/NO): NO